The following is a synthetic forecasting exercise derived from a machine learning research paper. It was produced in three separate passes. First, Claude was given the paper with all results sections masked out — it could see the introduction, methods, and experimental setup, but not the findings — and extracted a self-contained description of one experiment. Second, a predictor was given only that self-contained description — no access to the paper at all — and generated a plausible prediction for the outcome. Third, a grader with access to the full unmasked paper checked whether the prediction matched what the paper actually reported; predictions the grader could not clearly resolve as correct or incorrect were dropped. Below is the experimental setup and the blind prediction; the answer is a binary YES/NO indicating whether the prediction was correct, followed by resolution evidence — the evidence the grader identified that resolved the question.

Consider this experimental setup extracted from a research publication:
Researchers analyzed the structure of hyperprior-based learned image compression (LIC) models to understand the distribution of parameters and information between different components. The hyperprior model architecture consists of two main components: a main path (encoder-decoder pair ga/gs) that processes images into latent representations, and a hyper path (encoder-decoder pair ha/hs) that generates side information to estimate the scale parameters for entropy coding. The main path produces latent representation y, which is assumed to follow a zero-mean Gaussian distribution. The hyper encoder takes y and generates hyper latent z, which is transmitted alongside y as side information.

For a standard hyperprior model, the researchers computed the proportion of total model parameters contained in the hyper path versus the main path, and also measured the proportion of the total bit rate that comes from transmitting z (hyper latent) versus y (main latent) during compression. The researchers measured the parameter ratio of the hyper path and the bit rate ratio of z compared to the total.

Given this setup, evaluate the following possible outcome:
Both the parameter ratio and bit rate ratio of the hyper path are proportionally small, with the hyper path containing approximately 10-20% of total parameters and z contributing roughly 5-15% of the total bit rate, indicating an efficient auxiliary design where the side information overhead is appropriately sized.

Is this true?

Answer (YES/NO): NO